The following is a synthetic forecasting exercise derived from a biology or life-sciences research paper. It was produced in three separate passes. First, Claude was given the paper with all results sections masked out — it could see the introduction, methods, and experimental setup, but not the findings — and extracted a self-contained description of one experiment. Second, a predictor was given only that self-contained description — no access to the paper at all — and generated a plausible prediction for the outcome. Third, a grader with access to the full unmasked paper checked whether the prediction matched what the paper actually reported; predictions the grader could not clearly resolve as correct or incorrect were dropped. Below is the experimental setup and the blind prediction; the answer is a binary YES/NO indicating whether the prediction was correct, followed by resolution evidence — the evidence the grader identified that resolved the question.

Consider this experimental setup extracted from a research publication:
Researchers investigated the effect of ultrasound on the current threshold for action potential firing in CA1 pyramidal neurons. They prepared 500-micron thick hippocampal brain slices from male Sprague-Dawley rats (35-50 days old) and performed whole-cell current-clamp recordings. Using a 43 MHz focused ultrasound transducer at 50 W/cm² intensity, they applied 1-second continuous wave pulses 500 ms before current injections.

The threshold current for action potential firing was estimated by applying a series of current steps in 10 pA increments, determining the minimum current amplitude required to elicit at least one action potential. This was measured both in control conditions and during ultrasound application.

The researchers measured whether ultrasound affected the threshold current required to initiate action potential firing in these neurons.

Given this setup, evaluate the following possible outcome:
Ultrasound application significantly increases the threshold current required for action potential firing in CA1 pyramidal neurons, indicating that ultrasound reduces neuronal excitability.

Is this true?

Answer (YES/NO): YES